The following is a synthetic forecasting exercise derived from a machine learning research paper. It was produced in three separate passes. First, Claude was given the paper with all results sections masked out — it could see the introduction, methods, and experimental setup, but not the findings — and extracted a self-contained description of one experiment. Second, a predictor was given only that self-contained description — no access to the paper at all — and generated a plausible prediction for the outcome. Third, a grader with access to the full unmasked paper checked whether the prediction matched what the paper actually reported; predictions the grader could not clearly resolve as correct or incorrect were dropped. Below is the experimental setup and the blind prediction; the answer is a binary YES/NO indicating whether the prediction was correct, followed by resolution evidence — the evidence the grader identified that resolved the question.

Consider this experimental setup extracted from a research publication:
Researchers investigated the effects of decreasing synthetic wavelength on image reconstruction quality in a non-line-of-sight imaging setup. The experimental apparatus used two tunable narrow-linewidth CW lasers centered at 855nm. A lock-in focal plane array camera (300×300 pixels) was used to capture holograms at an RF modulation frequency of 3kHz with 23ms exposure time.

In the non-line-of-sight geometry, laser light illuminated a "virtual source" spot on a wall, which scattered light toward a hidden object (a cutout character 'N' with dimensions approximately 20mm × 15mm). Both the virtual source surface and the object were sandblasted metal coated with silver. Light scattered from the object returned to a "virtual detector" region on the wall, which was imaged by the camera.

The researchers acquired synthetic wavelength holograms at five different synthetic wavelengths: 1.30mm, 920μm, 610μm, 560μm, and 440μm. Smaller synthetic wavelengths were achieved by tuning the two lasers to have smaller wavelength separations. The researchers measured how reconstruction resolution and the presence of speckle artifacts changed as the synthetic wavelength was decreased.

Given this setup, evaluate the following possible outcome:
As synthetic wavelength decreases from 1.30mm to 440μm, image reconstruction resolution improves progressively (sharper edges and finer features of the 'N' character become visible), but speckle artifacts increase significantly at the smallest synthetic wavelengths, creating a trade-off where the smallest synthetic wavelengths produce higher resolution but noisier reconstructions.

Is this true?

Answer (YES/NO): YES